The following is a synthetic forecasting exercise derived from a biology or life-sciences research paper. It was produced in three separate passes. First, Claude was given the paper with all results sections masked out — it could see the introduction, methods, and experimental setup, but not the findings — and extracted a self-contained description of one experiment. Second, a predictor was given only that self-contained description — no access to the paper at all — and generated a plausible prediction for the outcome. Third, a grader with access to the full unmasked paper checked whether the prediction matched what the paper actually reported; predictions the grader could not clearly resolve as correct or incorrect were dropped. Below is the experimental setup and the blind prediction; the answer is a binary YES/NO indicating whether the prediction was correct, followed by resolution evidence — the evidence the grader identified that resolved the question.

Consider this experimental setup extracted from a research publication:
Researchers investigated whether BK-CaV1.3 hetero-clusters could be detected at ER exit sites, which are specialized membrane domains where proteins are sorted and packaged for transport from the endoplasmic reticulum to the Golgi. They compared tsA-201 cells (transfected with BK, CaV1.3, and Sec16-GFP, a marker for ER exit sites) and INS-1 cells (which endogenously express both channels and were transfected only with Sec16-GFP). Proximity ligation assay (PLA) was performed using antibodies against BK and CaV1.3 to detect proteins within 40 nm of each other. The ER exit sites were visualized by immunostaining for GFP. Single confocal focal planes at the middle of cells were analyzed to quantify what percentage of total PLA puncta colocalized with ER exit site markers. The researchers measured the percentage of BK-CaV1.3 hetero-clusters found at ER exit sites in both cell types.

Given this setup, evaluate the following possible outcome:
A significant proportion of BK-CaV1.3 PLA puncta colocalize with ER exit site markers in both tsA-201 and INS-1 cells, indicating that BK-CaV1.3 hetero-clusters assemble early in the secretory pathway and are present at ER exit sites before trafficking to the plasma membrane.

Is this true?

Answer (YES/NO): YES